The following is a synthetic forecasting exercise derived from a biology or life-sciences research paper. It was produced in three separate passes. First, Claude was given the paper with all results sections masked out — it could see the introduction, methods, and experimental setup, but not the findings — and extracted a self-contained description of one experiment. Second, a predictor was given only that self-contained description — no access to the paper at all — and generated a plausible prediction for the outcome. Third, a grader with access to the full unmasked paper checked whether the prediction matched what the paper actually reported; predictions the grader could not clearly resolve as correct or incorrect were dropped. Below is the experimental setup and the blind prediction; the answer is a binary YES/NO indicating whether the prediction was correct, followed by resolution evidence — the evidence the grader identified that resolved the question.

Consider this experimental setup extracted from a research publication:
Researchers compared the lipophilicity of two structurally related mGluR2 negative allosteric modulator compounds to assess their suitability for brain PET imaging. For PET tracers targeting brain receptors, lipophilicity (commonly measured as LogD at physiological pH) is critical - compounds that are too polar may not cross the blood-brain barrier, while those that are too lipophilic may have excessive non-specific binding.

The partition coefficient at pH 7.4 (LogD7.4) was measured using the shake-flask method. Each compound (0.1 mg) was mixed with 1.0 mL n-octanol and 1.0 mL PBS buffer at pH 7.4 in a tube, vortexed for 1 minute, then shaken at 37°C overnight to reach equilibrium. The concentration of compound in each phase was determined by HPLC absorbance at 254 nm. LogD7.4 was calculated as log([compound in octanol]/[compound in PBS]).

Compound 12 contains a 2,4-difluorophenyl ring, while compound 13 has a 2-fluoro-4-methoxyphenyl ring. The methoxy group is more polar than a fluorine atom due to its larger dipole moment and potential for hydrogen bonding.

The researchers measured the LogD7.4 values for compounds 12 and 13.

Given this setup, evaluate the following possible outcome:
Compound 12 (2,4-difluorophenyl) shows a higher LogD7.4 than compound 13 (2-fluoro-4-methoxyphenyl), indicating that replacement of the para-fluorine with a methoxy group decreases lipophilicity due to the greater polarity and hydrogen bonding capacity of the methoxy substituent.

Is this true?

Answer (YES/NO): NO